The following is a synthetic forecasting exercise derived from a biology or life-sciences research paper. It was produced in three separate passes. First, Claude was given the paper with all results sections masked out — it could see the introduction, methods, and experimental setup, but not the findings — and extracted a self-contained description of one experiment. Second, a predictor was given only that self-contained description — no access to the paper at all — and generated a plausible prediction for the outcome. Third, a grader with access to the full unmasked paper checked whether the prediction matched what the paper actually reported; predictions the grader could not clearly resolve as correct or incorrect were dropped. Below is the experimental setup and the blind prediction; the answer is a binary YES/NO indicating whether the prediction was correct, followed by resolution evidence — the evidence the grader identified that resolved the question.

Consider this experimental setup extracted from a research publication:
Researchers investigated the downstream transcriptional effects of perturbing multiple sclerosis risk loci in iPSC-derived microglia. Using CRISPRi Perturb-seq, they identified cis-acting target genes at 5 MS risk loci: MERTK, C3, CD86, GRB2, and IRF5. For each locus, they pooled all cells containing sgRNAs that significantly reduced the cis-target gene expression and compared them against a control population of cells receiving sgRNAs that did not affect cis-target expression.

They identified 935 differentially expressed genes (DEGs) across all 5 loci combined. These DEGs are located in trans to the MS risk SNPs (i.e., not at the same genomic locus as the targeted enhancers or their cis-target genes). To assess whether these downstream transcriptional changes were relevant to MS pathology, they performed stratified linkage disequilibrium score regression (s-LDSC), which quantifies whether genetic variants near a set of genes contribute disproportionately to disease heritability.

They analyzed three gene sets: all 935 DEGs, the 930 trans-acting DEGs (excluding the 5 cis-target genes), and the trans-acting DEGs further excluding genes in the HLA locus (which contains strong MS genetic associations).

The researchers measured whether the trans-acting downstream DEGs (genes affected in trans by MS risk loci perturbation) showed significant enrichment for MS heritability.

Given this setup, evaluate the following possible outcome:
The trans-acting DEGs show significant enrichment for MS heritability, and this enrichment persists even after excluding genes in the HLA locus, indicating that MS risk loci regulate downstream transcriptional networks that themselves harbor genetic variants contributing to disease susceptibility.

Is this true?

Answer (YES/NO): YES